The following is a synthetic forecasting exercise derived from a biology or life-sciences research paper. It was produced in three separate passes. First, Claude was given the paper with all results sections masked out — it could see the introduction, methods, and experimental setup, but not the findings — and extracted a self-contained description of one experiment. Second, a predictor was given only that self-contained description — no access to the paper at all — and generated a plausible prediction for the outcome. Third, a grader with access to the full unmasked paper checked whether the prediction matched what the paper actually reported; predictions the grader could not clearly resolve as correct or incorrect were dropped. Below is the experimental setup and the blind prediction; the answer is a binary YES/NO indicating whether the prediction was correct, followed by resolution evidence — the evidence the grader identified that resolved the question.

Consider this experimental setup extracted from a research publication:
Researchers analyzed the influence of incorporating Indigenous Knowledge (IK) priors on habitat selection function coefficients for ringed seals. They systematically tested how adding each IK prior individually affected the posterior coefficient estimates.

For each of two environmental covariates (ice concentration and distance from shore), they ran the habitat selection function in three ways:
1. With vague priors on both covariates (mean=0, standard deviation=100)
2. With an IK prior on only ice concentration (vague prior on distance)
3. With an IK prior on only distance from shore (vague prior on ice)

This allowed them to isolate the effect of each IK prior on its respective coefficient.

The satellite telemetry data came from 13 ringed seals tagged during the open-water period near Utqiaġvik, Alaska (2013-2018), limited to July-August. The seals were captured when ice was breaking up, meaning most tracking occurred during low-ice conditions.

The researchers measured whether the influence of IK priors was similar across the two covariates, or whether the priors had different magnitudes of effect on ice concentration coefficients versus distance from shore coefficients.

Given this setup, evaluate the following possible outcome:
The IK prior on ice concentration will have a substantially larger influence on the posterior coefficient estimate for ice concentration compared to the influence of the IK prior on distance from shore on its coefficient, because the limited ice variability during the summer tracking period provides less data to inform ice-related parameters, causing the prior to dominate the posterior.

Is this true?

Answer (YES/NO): NO